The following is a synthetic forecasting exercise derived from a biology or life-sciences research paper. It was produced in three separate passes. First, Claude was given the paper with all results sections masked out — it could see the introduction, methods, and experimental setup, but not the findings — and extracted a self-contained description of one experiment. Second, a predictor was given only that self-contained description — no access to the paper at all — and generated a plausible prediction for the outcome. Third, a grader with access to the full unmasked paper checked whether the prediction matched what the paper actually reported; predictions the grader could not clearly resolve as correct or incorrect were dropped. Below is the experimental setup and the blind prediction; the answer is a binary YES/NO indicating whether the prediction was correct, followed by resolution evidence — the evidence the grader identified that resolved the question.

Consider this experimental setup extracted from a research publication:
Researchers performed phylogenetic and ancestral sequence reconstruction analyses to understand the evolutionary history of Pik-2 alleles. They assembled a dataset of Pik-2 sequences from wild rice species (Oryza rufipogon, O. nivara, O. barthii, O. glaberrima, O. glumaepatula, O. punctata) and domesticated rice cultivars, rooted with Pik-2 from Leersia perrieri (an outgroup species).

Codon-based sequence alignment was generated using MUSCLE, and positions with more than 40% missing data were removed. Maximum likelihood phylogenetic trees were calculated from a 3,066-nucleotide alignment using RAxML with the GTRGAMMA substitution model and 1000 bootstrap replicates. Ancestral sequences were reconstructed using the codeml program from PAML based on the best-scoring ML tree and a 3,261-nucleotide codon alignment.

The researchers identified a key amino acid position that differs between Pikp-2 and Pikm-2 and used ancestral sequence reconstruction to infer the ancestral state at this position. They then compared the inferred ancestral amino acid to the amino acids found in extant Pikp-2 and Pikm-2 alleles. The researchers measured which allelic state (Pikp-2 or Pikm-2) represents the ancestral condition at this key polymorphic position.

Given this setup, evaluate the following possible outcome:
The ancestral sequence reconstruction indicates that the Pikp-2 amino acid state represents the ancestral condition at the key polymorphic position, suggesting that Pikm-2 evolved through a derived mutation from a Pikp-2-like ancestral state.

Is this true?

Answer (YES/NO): NO